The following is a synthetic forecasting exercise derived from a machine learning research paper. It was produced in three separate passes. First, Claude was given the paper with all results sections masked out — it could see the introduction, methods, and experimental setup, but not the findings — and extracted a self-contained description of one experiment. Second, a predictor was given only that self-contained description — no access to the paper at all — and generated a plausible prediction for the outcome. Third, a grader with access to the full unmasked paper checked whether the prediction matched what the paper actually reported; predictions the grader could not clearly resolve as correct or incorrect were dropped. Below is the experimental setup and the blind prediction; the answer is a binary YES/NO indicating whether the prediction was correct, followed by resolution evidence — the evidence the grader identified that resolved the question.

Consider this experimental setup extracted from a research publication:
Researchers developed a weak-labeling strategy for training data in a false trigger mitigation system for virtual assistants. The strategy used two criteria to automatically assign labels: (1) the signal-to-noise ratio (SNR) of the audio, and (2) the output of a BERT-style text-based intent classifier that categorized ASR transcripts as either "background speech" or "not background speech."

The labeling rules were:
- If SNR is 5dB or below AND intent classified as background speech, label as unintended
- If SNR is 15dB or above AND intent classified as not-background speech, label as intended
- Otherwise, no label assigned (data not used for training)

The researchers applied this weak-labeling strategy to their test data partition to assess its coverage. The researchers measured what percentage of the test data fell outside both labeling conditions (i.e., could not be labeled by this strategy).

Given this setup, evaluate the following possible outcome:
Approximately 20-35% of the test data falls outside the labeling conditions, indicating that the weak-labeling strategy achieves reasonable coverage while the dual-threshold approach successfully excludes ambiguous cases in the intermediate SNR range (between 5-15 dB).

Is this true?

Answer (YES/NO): NO